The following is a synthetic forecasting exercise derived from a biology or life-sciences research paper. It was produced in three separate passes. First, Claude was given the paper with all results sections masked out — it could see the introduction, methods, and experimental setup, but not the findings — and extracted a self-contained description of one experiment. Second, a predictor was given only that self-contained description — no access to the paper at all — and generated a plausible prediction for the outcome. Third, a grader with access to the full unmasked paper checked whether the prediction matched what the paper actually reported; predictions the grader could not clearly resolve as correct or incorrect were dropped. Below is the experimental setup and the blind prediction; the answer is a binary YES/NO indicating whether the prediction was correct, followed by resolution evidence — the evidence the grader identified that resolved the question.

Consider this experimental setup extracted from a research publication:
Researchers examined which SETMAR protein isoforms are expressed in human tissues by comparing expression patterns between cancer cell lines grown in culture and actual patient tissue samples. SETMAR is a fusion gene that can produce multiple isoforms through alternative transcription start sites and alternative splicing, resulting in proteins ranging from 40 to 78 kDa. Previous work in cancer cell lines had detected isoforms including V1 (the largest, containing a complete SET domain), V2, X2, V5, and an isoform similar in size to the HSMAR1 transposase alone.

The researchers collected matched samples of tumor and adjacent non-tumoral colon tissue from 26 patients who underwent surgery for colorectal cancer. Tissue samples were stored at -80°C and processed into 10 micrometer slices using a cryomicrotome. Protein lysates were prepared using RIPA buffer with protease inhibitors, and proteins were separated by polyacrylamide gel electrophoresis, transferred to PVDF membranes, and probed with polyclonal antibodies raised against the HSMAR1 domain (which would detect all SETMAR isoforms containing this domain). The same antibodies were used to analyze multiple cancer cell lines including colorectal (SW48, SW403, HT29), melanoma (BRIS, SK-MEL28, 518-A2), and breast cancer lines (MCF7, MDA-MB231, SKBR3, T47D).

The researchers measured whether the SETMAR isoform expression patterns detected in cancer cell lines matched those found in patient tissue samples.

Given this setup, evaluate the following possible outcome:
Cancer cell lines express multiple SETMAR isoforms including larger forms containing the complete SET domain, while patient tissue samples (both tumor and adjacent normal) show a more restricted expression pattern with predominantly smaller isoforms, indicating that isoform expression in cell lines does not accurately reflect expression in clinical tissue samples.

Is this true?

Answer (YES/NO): YES